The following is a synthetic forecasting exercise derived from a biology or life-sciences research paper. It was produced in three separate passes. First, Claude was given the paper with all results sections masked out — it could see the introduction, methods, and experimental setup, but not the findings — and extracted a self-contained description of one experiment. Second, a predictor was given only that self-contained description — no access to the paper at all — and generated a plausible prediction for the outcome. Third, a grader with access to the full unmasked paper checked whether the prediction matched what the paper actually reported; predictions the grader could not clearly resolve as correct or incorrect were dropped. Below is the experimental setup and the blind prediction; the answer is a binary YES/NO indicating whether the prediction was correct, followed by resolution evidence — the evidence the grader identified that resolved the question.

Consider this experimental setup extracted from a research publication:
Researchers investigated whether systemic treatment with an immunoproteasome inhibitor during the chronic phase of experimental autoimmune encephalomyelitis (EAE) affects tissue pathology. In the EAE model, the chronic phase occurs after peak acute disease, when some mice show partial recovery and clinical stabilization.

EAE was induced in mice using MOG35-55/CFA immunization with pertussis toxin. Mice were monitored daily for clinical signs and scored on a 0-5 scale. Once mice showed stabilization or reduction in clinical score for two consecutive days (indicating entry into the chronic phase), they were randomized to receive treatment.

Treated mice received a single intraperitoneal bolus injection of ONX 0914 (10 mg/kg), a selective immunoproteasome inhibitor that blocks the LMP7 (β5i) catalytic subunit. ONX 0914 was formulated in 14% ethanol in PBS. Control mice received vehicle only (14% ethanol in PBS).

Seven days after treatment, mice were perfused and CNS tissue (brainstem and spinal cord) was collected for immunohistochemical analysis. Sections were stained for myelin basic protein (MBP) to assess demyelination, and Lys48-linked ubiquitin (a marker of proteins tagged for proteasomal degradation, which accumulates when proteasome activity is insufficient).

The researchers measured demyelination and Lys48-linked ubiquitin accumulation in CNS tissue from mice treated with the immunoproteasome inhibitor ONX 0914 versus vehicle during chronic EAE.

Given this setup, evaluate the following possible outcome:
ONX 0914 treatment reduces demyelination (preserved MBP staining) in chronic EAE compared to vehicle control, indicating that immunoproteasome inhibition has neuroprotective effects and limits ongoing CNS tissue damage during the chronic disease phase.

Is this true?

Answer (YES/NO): NO